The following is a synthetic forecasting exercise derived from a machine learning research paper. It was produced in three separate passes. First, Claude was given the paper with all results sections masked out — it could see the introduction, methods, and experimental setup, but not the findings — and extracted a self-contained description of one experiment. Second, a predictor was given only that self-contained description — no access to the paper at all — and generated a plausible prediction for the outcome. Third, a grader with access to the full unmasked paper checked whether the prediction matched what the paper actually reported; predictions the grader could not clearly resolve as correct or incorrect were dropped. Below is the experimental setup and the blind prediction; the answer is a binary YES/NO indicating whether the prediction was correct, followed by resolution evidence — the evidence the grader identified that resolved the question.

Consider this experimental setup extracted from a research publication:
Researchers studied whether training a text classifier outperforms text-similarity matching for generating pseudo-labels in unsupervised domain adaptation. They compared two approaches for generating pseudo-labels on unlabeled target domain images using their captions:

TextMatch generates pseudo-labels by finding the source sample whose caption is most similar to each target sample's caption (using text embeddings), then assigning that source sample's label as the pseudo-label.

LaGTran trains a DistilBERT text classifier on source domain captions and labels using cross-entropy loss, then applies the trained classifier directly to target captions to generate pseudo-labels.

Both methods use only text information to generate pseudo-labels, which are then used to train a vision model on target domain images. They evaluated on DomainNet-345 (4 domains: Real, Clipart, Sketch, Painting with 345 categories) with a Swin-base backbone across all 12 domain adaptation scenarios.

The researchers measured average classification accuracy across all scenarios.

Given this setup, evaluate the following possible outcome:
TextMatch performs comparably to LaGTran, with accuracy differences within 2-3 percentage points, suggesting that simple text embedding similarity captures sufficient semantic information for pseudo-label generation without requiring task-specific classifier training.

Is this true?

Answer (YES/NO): YES